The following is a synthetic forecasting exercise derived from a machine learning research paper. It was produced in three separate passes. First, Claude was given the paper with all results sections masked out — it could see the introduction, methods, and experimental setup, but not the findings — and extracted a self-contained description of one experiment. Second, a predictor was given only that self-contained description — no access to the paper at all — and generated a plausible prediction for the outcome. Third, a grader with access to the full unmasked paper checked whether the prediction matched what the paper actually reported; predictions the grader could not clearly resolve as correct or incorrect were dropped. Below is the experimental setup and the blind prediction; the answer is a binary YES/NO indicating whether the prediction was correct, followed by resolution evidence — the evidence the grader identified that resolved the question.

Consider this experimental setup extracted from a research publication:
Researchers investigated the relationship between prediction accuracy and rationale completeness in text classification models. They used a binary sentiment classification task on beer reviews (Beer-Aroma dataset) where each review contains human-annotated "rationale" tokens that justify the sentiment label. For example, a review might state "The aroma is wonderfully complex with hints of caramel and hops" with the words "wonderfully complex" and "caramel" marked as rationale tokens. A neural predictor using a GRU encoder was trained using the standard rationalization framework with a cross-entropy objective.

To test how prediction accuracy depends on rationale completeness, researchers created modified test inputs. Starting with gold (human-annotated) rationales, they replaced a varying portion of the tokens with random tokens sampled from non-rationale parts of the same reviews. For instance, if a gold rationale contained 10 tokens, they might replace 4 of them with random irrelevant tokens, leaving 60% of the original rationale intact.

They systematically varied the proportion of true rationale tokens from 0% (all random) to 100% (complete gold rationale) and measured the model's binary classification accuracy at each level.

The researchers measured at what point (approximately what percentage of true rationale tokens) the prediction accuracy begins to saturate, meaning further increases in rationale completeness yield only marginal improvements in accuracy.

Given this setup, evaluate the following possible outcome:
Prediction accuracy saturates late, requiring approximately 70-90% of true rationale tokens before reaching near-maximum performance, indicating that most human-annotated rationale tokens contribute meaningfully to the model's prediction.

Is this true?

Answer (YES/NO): NO